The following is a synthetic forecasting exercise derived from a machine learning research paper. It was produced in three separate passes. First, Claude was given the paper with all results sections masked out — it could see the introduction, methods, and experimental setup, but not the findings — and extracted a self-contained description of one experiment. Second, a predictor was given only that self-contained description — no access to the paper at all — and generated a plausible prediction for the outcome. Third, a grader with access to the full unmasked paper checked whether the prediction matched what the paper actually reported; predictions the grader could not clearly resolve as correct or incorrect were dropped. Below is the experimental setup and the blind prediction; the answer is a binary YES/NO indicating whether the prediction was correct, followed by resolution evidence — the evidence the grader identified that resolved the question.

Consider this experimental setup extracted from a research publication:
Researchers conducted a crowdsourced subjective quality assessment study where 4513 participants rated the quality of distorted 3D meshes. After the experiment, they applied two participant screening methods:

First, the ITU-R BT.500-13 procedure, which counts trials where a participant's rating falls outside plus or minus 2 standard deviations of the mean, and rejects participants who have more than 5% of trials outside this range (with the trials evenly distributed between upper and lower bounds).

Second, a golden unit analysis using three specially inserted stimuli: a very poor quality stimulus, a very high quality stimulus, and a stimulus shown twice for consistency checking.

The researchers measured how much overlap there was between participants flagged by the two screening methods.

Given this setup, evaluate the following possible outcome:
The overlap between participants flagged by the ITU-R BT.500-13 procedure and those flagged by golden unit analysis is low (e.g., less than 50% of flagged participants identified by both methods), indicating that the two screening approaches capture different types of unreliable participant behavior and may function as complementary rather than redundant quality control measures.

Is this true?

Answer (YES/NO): YES